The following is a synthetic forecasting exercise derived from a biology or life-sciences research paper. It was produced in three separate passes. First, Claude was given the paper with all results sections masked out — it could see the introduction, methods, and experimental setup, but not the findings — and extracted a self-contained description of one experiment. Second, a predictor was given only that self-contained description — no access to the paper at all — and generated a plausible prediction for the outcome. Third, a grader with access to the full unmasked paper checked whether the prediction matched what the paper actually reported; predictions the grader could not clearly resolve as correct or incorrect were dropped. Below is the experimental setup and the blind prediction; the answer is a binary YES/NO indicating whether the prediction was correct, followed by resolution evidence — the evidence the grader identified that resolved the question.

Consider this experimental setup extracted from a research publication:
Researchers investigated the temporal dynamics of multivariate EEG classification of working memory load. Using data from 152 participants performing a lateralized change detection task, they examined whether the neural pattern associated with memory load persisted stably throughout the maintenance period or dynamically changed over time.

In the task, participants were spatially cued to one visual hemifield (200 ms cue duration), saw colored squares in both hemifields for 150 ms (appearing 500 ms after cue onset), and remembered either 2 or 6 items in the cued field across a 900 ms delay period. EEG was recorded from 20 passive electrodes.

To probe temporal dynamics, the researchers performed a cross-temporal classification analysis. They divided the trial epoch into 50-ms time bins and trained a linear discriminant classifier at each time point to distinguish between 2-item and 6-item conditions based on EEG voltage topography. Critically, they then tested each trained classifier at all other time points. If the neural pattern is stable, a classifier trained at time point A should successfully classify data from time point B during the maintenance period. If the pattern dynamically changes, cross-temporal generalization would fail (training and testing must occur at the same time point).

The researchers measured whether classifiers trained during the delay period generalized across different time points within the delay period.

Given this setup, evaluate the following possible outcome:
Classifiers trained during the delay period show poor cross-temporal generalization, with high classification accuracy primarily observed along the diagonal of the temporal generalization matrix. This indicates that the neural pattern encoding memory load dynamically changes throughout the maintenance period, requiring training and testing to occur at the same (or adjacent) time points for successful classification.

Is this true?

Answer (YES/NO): NO